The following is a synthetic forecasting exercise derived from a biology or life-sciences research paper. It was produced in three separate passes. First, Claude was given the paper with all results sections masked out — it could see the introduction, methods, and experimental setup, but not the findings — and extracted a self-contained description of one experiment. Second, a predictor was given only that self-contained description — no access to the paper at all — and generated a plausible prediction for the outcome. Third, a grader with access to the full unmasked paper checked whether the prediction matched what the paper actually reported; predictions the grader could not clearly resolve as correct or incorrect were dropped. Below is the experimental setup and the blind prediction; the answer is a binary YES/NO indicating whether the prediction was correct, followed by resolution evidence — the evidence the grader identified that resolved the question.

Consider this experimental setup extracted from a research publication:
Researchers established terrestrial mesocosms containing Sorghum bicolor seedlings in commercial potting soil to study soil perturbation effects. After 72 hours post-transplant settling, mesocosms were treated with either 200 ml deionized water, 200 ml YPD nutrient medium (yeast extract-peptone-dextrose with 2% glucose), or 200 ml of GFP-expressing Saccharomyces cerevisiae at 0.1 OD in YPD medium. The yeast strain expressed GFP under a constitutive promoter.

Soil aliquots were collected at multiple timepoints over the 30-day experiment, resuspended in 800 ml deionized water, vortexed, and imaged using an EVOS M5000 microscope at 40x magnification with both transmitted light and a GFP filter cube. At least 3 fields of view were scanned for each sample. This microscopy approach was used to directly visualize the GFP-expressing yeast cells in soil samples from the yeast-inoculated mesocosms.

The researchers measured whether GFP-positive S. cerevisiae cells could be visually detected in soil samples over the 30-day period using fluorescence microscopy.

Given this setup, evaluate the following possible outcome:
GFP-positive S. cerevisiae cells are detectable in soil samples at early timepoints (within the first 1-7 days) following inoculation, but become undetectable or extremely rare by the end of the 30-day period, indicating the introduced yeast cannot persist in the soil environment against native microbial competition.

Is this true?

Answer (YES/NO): YES